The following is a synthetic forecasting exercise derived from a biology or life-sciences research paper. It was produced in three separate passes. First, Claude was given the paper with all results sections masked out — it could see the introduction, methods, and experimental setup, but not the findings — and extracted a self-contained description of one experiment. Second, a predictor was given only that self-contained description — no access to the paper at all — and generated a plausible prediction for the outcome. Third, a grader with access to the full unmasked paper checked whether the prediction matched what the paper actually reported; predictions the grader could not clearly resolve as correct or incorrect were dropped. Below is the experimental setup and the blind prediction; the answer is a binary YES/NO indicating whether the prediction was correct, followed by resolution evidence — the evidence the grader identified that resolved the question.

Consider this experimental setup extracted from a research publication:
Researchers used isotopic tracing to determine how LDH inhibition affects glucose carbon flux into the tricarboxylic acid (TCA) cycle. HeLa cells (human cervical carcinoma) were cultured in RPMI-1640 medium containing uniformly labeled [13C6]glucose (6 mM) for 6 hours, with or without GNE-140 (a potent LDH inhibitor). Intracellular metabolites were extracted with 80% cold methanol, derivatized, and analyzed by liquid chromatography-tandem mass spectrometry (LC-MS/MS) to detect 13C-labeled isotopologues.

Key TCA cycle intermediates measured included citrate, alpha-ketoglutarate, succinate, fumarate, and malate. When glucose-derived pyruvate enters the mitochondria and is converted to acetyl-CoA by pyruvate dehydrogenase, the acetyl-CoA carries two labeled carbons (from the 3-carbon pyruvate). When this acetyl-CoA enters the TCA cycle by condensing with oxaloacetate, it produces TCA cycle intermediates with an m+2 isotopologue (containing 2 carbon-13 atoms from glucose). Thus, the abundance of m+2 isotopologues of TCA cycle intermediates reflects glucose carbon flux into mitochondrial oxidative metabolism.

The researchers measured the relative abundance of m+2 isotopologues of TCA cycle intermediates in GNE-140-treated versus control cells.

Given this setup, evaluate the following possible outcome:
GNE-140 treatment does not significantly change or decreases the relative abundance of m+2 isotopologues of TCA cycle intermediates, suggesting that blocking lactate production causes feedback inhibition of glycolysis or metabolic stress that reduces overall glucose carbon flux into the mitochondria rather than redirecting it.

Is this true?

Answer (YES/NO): NO